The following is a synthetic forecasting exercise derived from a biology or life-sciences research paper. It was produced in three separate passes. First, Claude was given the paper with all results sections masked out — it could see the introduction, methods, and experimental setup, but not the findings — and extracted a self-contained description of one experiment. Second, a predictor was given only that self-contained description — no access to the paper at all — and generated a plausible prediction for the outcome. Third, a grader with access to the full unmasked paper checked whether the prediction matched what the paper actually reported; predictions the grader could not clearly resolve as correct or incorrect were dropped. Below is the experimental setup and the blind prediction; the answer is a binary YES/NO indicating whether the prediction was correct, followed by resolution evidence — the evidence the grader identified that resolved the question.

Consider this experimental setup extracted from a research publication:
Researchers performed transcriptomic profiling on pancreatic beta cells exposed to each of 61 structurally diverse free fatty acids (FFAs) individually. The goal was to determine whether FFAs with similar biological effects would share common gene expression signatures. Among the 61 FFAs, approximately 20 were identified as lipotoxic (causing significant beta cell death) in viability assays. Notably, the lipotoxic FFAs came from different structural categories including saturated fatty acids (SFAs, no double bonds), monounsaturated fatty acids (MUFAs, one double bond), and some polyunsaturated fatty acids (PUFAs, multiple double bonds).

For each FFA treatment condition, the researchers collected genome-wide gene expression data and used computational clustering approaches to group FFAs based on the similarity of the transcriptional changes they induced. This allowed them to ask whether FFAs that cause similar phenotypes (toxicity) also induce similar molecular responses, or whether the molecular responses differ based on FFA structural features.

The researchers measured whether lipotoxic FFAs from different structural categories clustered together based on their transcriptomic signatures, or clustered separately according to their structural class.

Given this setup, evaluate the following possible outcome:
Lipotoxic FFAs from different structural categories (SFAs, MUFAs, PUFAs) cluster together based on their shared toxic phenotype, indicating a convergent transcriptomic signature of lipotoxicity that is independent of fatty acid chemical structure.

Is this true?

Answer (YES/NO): YES